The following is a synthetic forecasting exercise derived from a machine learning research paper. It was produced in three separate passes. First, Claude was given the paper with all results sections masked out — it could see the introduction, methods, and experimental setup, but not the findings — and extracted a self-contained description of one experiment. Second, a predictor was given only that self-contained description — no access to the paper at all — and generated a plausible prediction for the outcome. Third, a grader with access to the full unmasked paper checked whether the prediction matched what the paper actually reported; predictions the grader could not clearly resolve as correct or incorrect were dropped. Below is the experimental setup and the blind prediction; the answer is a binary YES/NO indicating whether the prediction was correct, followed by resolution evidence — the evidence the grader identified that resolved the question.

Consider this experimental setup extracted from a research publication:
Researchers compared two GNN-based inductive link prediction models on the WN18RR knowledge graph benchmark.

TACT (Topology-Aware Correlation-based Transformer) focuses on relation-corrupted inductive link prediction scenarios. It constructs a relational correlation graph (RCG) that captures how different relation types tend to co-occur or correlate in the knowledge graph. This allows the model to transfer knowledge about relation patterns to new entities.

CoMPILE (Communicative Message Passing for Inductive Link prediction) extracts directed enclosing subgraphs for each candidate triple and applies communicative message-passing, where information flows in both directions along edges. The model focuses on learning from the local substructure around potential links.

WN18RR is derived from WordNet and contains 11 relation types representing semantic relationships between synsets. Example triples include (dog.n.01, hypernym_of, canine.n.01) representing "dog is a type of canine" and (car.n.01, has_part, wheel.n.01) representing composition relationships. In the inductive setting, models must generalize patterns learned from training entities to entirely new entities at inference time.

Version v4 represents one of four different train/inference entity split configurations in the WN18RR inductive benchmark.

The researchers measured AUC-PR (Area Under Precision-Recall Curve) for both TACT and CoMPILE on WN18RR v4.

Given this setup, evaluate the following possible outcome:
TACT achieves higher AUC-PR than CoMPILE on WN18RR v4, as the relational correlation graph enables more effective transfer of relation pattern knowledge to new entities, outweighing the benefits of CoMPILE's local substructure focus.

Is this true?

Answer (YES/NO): NO